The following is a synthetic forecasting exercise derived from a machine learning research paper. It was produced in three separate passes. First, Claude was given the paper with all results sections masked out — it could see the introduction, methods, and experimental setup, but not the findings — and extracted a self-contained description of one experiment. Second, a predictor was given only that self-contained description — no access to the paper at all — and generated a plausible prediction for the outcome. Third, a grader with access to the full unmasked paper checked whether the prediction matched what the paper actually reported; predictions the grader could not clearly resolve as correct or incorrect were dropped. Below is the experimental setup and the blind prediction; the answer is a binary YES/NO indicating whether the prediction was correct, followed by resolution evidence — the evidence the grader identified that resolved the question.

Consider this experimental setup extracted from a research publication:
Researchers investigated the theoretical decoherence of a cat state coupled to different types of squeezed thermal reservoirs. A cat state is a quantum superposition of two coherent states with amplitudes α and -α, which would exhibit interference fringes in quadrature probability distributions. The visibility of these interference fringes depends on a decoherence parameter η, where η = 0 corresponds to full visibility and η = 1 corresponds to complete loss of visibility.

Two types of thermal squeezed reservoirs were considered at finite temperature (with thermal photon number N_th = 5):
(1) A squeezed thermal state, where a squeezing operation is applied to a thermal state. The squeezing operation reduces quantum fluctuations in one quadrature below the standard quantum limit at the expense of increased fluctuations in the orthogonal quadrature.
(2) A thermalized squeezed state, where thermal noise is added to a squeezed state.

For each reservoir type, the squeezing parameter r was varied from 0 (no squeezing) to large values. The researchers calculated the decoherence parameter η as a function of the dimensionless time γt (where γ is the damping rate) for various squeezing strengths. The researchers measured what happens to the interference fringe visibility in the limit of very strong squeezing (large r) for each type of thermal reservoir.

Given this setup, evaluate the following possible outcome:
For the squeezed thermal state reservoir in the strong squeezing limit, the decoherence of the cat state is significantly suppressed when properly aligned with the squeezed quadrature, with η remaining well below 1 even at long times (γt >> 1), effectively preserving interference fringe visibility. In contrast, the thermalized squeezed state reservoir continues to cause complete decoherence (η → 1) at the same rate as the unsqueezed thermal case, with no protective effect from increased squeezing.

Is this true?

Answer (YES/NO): NO